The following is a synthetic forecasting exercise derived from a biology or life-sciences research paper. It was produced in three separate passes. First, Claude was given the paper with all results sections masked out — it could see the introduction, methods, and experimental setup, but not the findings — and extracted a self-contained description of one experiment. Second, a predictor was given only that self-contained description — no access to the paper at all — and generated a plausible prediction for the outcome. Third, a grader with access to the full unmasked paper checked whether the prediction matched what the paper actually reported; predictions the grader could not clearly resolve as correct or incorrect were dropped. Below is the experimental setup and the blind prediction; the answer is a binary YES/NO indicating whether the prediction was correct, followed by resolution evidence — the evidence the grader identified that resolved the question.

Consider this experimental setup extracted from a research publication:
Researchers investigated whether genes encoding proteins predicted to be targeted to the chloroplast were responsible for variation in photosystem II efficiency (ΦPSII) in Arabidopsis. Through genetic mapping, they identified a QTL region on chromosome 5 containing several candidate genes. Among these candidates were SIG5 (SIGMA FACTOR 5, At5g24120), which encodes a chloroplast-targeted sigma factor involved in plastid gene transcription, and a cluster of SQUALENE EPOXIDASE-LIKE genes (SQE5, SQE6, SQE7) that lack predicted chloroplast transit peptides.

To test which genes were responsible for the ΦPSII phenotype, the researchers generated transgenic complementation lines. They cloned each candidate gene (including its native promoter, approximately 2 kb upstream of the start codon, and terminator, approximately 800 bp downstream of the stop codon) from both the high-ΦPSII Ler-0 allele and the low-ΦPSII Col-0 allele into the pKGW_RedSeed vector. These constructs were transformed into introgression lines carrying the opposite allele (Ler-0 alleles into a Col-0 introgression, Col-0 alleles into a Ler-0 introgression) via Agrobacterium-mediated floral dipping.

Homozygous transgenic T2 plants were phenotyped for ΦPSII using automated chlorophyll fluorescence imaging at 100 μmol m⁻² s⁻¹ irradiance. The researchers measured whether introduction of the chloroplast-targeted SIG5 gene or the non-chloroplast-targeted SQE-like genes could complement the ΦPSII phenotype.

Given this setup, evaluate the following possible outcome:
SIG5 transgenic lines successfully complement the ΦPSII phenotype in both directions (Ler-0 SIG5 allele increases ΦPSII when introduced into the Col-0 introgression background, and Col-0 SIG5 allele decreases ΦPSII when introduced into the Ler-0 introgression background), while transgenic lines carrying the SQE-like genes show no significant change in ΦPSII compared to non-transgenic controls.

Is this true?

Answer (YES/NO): NO